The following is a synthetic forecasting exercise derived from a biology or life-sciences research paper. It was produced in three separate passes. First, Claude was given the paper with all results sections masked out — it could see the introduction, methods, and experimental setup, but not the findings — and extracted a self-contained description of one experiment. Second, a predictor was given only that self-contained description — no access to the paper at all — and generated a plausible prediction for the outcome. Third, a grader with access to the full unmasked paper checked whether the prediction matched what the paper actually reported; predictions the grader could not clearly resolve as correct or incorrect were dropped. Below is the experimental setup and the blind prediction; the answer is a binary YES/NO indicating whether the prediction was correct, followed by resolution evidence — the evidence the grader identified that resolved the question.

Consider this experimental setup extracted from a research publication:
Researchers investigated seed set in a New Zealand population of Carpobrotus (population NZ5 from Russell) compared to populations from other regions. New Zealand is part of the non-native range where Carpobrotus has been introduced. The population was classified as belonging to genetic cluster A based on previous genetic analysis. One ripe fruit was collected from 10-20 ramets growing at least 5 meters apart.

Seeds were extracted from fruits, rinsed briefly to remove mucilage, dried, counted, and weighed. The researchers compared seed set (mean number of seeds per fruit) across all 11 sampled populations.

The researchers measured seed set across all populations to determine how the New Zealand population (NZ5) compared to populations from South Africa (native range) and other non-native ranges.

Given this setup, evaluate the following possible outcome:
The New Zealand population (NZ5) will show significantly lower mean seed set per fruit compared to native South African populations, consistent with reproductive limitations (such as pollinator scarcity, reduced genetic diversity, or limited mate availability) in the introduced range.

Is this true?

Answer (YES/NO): NO